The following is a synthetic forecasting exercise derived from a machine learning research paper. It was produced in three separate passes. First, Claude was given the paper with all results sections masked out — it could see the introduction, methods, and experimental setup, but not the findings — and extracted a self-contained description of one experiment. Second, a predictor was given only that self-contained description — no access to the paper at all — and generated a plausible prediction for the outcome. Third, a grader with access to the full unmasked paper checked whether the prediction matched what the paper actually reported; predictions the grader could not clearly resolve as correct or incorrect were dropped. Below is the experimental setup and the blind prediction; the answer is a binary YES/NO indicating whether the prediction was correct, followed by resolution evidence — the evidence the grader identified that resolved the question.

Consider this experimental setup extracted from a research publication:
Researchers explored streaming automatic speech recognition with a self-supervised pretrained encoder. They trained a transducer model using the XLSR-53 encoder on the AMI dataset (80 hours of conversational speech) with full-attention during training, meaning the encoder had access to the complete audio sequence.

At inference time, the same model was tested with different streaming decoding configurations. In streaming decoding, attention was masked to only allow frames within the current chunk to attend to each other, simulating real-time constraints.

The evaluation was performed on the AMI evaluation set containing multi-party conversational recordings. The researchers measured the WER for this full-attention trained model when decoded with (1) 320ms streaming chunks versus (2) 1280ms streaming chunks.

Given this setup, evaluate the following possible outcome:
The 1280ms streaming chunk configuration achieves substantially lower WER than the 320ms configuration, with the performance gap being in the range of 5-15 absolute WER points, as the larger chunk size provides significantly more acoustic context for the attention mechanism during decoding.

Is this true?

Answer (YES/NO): NO